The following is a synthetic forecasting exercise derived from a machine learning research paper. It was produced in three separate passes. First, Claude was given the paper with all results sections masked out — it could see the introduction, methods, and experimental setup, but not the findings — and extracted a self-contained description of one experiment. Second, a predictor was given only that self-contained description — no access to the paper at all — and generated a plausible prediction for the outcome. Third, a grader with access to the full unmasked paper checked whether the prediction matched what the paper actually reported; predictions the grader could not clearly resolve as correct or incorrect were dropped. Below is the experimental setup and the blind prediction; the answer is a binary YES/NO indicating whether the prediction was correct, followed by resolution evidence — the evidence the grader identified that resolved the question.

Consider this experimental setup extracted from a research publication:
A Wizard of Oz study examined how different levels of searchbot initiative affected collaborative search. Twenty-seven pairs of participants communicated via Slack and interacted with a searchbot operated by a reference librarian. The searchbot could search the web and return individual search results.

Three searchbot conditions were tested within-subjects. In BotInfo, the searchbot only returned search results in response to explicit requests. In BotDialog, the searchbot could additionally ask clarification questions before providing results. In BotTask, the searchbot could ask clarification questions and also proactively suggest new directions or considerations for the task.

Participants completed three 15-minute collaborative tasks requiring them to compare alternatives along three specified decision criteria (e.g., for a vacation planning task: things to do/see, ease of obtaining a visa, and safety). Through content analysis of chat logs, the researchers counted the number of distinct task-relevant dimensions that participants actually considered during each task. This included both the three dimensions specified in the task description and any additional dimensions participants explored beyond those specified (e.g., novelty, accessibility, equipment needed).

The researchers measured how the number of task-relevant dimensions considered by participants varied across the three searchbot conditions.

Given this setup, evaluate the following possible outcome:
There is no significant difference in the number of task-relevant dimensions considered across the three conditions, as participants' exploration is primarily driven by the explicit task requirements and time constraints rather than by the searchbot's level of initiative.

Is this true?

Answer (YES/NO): NO